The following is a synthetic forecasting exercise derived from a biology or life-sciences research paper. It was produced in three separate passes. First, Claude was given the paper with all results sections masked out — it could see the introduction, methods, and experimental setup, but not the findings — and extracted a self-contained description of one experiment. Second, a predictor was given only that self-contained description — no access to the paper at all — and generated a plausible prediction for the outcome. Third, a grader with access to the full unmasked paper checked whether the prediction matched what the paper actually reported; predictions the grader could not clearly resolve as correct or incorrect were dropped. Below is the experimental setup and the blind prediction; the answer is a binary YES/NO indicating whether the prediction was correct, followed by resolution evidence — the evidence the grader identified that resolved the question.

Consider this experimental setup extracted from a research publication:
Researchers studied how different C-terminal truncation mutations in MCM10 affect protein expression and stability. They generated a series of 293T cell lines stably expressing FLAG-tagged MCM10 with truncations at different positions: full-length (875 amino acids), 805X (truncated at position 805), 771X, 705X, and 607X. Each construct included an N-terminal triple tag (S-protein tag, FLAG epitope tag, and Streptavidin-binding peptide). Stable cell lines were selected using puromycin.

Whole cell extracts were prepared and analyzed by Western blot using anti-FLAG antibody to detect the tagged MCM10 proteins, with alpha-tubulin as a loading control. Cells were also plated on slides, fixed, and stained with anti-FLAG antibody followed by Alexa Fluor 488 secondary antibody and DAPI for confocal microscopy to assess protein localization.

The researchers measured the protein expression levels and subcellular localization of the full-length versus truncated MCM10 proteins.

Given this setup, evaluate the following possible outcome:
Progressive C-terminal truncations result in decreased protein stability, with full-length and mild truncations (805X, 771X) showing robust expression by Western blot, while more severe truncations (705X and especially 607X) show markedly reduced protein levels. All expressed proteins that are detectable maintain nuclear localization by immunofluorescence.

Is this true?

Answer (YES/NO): NO